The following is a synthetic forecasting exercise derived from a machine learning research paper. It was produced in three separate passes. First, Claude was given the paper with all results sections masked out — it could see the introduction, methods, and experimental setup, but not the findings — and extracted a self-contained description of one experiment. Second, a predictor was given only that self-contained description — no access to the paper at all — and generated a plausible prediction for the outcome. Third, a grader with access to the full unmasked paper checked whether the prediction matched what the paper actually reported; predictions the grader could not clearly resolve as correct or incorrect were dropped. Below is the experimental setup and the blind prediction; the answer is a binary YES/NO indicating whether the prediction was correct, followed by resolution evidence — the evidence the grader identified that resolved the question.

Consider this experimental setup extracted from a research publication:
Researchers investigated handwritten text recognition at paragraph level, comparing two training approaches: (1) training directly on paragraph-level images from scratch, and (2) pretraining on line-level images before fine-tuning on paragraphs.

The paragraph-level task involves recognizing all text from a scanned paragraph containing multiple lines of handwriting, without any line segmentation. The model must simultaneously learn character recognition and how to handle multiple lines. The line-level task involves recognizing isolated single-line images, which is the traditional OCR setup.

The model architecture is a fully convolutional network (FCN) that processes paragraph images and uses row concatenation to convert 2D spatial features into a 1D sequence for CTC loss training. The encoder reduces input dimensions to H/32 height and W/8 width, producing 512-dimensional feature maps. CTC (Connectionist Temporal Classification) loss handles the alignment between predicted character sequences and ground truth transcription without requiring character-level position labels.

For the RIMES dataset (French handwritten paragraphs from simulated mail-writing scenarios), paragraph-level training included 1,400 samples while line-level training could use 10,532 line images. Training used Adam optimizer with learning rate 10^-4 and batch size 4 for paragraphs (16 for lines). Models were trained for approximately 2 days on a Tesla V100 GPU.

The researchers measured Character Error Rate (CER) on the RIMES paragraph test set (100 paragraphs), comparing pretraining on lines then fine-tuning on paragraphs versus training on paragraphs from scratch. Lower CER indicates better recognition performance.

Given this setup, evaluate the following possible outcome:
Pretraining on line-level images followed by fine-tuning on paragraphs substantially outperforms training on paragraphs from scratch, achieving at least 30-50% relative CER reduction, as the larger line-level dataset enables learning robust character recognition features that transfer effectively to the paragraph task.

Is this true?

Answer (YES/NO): NO